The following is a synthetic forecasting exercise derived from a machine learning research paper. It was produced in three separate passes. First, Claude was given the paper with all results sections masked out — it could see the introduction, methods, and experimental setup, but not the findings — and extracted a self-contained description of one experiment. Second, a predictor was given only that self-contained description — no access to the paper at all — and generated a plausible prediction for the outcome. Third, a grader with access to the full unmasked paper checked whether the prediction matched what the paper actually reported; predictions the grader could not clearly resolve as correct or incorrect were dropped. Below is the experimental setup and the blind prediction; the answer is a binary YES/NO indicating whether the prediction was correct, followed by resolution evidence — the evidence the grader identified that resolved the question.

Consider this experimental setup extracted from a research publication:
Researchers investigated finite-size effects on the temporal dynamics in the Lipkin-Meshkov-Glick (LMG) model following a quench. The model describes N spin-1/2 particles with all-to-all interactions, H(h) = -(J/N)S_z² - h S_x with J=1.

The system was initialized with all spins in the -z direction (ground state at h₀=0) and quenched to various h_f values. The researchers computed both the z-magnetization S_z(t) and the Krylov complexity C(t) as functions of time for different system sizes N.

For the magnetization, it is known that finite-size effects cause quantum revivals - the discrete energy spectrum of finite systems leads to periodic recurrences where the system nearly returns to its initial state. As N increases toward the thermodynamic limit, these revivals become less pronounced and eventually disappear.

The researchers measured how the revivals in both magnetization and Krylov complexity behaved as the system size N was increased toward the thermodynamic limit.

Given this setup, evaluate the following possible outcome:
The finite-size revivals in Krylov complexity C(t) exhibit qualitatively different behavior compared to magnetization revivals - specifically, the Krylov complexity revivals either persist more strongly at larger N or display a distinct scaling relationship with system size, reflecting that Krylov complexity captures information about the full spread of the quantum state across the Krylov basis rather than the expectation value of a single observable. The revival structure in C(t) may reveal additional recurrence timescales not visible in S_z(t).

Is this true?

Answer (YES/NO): NO